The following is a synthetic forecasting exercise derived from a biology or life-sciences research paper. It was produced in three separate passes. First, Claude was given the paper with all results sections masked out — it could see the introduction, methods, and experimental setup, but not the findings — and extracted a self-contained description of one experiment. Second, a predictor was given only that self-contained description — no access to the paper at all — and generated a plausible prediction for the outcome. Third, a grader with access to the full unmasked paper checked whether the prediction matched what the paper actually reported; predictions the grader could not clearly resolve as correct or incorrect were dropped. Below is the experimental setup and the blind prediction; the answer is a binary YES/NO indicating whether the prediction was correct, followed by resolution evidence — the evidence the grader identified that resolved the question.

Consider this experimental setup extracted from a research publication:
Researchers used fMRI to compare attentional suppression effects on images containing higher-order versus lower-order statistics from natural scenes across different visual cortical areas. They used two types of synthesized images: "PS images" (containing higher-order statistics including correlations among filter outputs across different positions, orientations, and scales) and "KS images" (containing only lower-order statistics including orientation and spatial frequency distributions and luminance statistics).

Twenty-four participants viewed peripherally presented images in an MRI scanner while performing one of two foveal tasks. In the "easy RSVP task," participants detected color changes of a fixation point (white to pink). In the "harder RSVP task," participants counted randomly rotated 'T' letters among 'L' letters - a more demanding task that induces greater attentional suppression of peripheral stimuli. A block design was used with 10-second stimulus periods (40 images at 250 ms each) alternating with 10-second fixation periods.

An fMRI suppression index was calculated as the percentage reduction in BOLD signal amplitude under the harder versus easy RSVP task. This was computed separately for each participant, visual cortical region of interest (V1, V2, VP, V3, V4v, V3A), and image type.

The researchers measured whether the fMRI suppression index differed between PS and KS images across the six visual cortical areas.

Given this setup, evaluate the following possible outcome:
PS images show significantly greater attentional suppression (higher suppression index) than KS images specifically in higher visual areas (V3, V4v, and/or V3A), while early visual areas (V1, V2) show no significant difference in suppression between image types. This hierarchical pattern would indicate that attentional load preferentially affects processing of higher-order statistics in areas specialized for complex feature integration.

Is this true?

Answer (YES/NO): NO